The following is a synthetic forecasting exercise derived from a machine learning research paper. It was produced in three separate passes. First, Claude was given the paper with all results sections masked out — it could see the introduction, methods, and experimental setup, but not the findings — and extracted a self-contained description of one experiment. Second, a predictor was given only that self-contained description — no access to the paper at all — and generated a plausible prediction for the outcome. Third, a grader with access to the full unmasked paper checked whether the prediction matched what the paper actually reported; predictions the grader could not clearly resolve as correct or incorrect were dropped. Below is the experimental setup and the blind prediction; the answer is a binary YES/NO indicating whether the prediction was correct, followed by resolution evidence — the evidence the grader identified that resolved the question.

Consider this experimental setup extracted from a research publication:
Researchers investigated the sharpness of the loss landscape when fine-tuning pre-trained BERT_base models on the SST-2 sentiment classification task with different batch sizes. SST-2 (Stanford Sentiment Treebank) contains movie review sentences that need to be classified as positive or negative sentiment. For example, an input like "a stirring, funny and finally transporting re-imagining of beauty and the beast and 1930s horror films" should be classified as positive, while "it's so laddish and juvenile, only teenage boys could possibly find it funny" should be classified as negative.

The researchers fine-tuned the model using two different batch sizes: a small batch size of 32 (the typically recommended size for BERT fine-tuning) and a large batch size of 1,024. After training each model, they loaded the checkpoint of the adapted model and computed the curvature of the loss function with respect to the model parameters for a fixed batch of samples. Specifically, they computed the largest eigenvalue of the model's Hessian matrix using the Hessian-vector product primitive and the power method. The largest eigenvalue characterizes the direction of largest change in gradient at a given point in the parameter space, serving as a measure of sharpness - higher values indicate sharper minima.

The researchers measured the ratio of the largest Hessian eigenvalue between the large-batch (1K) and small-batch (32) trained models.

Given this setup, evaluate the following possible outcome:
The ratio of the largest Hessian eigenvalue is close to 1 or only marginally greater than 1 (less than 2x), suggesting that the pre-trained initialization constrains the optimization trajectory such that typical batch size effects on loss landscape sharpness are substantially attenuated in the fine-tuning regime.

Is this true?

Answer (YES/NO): NO